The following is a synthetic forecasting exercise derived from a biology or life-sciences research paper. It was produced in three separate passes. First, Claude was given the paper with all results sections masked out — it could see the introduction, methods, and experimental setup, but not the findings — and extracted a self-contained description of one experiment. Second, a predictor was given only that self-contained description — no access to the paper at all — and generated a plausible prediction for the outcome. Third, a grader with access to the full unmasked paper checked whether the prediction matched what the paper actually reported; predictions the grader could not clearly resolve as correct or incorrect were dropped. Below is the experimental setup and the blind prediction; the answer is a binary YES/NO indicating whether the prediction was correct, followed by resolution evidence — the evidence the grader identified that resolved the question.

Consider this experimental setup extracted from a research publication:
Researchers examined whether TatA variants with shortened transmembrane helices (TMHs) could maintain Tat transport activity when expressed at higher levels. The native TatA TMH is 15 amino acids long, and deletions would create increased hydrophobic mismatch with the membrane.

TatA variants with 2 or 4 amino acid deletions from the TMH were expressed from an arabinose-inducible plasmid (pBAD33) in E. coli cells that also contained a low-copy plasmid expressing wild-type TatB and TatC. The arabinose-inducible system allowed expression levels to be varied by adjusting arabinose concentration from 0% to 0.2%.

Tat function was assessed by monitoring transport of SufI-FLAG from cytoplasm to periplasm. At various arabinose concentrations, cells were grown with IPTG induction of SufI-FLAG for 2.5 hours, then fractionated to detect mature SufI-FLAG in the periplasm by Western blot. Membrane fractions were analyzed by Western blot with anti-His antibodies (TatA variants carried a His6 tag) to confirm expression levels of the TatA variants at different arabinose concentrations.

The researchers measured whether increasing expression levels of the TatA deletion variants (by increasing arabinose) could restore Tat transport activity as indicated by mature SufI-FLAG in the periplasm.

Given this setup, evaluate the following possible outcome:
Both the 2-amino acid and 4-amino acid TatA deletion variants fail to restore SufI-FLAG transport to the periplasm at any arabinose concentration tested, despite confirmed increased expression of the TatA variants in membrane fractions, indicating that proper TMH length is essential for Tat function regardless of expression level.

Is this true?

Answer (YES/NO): NO